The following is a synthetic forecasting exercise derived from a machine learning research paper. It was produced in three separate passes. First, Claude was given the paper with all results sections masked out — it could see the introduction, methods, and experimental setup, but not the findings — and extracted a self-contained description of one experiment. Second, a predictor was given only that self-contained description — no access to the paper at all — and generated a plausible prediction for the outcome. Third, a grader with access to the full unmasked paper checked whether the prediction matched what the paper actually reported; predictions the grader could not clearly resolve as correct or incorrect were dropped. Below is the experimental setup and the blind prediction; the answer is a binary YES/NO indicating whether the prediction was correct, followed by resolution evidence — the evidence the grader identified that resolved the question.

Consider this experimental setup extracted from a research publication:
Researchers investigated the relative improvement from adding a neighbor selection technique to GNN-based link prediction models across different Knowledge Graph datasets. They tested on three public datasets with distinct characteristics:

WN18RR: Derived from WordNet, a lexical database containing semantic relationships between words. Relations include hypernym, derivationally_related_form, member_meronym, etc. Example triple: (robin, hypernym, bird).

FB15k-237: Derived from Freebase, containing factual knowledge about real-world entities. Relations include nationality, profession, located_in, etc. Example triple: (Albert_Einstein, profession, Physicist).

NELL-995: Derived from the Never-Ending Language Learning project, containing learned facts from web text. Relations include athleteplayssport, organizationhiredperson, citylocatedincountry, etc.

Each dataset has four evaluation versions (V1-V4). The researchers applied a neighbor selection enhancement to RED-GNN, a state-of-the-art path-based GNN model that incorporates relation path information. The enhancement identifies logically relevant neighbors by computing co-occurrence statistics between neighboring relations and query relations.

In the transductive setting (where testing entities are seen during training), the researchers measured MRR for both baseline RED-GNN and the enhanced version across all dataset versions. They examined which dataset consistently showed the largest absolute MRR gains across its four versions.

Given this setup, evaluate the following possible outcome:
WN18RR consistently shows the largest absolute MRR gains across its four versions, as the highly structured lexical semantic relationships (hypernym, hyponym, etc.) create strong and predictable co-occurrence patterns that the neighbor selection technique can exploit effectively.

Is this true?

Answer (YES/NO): YES